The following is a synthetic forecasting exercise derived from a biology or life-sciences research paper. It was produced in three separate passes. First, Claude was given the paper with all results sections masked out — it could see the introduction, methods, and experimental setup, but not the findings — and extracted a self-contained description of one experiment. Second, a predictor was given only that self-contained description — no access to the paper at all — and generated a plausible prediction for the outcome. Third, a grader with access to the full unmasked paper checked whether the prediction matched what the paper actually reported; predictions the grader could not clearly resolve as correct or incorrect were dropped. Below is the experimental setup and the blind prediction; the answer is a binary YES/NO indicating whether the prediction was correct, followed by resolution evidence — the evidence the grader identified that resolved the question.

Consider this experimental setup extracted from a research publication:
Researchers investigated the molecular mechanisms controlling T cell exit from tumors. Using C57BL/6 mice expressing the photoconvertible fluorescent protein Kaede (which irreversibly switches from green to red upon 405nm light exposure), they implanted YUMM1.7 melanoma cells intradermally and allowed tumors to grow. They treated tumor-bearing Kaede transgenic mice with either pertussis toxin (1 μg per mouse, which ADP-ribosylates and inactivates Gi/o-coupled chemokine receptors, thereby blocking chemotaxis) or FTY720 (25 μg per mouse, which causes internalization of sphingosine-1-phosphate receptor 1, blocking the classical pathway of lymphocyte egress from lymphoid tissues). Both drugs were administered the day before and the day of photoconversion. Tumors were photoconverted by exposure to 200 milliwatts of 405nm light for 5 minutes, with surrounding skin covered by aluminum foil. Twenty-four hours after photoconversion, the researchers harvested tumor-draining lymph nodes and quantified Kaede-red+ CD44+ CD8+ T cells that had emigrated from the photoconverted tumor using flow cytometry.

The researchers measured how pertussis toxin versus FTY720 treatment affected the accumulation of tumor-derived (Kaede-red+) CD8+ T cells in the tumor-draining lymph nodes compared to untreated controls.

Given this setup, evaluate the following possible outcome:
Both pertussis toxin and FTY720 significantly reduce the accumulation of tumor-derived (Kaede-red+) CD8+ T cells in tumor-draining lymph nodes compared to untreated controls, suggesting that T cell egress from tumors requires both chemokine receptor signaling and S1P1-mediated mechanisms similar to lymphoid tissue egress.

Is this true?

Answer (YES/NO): NO